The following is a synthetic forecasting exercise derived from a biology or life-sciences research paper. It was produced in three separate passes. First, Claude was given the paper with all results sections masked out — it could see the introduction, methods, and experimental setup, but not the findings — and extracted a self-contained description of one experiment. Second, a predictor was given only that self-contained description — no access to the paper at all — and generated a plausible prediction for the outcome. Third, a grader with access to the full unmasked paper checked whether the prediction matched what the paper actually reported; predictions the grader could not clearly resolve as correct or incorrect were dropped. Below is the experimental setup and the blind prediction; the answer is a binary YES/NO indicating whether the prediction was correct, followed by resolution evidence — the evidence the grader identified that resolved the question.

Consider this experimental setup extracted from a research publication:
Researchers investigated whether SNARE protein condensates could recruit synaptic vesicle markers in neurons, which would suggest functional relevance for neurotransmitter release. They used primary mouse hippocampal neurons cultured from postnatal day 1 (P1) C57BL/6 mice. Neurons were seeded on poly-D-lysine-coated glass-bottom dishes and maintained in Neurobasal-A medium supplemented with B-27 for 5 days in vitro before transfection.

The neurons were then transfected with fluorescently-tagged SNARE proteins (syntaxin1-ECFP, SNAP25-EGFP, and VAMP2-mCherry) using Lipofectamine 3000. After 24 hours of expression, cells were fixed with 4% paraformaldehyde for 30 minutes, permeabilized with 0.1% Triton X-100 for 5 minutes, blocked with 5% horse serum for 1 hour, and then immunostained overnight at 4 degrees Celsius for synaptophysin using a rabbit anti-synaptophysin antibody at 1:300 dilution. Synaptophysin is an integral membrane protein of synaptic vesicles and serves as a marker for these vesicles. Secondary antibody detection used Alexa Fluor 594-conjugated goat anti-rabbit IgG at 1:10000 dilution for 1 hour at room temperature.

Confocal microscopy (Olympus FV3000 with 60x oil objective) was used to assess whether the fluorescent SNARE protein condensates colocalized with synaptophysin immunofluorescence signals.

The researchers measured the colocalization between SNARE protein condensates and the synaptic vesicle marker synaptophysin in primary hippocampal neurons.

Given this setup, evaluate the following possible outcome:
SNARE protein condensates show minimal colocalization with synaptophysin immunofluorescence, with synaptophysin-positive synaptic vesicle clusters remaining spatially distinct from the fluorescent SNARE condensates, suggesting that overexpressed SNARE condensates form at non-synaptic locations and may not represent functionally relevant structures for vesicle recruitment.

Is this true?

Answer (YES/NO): NO